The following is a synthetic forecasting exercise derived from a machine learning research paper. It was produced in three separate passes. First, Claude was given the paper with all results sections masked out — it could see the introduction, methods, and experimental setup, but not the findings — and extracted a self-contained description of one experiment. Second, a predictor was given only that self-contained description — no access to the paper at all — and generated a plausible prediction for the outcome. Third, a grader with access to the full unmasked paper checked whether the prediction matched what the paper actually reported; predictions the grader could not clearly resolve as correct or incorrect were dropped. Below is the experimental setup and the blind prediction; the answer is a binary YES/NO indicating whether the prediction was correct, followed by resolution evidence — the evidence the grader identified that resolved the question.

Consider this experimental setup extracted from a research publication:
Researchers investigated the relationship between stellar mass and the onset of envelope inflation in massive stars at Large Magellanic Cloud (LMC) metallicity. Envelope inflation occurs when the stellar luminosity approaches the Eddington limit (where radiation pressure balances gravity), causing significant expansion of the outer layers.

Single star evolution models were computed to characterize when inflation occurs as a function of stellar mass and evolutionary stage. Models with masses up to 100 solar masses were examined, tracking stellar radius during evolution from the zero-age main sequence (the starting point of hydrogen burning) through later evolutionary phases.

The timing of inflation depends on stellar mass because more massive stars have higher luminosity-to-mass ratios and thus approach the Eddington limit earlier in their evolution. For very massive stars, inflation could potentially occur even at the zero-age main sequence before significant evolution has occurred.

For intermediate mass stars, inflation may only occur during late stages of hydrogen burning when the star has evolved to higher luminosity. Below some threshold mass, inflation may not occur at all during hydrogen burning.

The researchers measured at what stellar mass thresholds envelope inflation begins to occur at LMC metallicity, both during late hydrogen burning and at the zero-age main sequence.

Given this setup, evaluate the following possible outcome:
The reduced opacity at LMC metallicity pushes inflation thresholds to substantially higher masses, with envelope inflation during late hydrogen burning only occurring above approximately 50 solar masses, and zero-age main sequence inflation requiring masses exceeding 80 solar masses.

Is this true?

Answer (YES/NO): NO